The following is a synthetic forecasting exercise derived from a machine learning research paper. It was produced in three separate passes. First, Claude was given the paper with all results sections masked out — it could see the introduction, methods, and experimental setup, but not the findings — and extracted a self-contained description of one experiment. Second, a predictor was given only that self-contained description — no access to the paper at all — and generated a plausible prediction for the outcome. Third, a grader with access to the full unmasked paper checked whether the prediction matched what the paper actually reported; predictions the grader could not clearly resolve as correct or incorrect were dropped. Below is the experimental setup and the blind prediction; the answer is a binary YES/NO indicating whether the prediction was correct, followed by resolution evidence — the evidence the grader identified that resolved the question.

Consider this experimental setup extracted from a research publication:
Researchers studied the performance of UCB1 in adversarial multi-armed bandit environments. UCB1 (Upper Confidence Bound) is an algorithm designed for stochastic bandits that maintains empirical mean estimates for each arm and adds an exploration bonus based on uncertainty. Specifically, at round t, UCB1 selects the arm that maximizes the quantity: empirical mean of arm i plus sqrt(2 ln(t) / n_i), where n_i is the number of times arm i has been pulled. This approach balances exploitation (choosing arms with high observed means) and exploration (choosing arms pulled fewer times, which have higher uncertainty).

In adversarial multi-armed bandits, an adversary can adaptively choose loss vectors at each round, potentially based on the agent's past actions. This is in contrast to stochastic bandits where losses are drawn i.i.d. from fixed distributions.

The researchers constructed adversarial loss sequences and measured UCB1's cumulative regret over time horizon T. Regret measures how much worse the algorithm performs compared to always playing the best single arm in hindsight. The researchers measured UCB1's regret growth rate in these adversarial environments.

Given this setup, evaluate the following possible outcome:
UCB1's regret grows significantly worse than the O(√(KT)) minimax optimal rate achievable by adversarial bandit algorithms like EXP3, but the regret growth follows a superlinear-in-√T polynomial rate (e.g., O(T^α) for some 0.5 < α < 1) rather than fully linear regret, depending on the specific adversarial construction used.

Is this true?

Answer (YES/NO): NO